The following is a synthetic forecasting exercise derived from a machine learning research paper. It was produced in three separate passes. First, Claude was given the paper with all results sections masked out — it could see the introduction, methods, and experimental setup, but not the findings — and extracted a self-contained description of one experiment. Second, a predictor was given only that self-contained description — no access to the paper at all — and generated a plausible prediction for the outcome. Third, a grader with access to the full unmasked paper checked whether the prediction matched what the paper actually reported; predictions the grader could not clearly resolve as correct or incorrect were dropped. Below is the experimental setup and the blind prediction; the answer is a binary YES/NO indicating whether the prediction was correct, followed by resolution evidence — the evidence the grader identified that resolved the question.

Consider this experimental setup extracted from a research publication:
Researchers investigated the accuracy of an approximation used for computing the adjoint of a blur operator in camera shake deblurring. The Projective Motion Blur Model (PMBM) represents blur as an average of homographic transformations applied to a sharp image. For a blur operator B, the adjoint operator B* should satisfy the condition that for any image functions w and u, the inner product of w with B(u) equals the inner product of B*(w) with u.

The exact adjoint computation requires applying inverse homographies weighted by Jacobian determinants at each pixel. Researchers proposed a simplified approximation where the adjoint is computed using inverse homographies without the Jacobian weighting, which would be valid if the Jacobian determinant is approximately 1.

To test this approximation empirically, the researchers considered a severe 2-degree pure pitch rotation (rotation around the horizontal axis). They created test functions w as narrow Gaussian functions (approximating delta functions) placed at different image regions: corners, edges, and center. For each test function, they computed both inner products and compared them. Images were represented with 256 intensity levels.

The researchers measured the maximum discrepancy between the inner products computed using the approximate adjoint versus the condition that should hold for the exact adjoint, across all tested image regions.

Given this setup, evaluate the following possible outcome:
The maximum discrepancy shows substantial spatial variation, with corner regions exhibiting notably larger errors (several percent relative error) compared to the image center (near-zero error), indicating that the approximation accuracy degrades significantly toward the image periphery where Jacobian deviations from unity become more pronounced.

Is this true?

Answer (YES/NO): NO